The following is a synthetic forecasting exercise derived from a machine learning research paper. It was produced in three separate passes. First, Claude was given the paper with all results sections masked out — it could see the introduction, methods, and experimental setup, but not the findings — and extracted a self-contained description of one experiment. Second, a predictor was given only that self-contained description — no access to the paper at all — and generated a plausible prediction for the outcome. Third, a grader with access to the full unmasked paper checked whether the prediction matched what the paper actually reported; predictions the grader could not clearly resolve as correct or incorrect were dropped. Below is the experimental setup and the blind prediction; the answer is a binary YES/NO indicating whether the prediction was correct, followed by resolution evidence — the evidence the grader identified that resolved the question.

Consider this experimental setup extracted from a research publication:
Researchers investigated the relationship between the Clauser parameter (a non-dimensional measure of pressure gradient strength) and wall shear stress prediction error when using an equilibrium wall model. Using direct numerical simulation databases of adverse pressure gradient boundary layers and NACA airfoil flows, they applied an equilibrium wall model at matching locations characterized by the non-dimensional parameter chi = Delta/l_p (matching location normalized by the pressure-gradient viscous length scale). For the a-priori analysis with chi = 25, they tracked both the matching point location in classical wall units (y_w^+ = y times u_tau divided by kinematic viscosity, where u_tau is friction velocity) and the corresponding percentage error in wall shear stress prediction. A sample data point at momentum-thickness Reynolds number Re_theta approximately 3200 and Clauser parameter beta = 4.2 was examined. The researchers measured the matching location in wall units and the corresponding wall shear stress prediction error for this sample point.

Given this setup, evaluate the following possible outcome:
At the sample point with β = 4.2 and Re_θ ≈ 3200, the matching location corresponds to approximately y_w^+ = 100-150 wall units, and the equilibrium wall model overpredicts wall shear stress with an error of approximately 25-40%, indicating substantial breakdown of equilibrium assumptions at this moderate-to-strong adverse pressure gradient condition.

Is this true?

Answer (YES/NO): NO